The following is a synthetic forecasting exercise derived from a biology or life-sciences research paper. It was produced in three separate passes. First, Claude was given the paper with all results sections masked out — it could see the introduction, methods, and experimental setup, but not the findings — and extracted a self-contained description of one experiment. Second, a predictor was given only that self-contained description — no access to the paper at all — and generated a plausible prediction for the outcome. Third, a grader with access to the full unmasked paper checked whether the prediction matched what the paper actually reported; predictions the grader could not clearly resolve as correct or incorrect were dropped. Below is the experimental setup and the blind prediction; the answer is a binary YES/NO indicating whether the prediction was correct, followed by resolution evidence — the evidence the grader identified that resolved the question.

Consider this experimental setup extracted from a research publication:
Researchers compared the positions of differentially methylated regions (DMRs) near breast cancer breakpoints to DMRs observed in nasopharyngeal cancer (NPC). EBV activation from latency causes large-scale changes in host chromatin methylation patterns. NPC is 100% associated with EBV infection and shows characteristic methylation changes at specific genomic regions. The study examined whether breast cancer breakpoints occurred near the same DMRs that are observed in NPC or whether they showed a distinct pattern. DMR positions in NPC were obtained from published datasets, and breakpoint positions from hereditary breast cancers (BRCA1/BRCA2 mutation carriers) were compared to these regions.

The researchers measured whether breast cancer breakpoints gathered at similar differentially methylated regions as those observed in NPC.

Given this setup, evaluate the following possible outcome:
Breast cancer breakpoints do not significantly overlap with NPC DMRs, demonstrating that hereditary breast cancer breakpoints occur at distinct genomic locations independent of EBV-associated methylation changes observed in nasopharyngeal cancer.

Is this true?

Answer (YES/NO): NO